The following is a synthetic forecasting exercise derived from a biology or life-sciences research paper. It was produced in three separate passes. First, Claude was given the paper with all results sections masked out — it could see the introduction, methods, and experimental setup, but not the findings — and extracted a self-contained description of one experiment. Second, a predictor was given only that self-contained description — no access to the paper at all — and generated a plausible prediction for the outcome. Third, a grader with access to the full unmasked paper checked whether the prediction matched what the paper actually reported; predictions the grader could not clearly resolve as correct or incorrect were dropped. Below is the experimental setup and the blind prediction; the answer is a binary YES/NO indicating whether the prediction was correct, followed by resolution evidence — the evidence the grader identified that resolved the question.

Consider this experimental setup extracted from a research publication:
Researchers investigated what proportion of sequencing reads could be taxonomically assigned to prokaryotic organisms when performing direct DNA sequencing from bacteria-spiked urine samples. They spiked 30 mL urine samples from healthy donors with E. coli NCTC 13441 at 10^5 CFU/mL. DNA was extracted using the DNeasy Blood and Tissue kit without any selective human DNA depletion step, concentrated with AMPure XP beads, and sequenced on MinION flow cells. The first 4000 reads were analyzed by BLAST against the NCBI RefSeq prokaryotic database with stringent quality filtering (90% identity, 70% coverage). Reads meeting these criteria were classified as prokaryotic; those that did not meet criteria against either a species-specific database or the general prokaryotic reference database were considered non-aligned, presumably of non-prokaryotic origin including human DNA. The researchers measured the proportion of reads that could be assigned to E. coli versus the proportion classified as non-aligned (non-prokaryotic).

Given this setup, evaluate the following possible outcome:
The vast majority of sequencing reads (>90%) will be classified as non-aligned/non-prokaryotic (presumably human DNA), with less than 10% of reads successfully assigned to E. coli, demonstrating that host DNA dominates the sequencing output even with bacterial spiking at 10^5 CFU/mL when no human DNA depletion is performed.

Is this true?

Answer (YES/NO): NO